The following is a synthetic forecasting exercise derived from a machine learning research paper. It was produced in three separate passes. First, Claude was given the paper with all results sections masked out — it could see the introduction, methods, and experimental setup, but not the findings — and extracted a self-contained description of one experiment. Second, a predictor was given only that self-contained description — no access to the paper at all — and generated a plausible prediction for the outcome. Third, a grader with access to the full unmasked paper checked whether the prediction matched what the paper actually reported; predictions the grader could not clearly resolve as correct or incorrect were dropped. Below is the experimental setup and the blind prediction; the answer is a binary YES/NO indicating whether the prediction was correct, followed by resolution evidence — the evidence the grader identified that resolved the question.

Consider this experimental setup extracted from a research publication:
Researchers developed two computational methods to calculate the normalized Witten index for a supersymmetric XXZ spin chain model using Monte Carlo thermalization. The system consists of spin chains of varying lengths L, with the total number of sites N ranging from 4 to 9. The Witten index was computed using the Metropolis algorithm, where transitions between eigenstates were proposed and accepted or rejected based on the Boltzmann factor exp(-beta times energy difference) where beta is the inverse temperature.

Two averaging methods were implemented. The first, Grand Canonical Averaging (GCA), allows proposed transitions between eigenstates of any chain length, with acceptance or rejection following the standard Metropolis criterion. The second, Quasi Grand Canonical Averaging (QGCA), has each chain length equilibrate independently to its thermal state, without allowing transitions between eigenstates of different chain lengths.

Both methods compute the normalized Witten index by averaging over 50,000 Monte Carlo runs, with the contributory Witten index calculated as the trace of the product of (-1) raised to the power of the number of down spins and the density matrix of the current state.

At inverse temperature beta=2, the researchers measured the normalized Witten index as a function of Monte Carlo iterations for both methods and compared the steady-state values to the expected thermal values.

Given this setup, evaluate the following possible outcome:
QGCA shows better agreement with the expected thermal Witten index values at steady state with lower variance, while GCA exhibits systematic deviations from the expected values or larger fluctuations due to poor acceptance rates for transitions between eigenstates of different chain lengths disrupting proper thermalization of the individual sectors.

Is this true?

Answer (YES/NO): NO